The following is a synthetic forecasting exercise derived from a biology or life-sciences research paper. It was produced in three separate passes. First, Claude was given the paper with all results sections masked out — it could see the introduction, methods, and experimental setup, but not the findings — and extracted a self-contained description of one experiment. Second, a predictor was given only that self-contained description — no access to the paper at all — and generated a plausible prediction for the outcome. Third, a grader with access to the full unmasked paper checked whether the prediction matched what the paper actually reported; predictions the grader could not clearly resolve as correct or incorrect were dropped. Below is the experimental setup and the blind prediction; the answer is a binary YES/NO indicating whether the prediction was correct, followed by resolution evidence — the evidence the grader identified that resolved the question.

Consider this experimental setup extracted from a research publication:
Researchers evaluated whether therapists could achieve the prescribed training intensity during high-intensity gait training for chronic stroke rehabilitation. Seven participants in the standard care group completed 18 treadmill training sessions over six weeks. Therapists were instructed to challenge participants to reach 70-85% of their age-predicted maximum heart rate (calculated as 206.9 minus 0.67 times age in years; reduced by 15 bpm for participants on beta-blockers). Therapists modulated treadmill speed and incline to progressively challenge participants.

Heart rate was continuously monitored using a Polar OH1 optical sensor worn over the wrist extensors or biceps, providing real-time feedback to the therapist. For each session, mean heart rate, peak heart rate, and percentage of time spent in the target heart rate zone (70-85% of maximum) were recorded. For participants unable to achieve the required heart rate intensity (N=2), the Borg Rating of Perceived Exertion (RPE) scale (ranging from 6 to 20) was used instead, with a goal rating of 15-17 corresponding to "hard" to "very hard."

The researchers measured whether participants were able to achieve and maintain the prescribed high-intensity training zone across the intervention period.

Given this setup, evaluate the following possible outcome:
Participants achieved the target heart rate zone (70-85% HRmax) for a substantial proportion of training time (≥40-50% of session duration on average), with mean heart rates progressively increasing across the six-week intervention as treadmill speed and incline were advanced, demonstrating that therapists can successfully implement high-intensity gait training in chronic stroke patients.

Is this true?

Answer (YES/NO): NO